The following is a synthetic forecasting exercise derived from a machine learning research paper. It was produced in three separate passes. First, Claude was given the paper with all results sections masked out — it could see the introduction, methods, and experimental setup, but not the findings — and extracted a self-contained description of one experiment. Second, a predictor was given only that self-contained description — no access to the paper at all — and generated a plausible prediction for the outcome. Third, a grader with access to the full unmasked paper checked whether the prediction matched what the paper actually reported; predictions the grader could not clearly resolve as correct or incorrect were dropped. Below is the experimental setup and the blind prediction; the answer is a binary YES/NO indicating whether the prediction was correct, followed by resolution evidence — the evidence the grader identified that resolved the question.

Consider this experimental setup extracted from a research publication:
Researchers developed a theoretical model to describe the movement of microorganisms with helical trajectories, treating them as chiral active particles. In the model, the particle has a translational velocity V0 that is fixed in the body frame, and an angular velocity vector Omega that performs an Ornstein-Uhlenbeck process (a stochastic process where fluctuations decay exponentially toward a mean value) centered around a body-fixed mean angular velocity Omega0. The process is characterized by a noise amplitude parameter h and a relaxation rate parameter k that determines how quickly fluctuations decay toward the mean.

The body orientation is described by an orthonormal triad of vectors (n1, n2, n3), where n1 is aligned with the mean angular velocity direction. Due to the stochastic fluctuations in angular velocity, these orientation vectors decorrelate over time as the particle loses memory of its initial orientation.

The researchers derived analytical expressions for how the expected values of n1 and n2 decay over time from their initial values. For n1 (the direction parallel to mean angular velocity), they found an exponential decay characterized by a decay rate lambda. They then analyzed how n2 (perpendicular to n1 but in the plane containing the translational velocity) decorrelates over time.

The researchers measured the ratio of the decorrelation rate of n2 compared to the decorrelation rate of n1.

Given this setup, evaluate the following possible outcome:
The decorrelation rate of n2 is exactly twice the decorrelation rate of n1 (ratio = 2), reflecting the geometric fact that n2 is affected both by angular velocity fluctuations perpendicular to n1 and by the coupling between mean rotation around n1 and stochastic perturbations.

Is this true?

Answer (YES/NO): YES